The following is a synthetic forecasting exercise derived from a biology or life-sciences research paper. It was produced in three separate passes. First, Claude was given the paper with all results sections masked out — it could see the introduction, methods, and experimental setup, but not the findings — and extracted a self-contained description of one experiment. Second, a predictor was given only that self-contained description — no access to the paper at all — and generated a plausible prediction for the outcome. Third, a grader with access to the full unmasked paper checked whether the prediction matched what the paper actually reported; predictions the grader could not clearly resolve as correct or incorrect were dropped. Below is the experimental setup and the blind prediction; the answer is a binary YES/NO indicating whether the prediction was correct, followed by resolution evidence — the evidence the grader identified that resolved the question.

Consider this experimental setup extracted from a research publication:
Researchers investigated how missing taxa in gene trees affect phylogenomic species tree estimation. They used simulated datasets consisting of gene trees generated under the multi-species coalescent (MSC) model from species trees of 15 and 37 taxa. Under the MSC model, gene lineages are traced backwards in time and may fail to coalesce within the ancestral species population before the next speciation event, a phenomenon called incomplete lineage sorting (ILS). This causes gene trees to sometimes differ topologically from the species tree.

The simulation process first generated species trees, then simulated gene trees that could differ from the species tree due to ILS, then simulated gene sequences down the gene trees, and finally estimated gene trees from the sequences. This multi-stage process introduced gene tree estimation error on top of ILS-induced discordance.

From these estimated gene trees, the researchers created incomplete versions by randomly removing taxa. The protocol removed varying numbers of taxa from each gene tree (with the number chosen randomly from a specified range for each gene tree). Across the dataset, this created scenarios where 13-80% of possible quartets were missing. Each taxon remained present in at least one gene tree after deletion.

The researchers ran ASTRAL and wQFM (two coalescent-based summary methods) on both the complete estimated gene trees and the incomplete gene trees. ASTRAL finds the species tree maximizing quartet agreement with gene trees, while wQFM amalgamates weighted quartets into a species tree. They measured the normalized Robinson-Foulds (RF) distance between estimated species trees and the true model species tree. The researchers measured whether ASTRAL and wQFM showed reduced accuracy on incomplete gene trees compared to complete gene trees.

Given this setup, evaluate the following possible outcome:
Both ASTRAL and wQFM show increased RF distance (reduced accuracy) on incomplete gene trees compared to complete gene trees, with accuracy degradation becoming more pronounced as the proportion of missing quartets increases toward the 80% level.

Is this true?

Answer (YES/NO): YES